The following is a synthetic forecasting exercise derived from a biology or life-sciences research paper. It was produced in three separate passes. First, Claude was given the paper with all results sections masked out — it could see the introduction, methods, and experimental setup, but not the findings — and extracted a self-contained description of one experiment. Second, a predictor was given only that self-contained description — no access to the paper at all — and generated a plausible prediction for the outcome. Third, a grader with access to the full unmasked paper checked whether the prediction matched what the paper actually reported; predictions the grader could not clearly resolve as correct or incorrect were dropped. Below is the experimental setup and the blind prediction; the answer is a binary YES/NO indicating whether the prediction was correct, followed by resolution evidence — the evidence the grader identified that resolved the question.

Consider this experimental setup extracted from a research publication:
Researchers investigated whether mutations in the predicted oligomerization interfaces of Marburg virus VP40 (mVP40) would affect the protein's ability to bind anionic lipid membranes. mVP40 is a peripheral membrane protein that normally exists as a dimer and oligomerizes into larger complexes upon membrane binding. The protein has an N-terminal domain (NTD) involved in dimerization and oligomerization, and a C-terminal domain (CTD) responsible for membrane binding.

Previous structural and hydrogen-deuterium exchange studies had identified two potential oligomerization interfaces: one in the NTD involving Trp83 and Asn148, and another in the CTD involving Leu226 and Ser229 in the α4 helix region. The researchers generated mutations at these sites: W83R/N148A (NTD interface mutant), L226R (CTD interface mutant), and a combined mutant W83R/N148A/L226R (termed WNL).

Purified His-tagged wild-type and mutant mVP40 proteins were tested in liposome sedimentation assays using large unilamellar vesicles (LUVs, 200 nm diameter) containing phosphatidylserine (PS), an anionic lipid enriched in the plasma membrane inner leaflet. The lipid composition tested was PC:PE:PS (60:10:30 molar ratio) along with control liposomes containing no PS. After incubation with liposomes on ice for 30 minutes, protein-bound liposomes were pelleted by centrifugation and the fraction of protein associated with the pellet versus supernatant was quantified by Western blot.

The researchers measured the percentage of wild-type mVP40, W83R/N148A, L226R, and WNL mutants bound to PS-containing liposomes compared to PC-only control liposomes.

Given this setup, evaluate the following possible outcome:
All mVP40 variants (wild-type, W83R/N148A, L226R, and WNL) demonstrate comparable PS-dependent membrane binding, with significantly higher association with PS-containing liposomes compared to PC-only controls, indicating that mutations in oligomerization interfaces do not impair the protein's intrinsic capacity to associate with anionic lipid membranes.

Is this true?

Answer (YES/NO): YES